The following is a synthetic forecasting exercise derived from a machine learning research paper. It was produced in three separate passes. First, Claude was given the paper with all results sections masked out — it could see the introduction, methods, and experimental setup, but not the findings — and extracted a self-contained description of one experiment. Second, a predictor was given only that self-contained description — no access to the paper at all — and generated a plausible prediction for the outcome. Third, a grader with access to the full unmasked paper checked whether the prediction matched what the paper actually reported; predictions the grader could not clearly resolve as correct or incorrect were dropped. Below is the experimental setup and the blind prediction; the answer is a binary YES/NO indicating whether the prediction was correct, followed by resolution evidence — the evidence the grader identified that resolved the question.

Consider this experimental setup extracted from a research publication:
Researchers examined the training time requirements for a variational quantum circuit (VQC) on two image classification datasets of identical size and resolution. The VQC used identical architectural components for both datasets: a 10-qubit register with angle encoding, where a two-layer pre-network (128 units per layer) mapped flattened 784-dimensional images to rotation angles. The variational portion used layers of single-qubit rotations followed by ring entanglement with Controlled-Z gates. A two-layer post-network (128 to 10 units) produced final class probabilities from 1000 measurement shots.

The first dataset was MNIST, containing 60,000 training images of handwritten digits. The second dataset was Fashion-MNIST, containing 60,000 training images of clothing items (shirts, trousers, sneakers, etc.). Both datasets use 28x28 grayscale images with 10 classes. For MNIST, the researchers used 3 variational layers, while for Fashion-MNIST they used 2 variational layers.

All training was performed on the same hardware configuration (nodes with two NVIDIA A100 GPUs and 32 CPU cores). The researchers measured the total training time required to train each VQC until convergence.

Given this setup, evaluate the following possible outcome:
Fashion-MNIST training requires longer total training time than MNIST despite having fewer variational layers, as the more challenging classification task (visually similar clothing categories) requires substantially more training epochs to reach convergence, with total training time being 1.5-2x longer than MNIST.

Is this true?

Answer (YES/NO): NO